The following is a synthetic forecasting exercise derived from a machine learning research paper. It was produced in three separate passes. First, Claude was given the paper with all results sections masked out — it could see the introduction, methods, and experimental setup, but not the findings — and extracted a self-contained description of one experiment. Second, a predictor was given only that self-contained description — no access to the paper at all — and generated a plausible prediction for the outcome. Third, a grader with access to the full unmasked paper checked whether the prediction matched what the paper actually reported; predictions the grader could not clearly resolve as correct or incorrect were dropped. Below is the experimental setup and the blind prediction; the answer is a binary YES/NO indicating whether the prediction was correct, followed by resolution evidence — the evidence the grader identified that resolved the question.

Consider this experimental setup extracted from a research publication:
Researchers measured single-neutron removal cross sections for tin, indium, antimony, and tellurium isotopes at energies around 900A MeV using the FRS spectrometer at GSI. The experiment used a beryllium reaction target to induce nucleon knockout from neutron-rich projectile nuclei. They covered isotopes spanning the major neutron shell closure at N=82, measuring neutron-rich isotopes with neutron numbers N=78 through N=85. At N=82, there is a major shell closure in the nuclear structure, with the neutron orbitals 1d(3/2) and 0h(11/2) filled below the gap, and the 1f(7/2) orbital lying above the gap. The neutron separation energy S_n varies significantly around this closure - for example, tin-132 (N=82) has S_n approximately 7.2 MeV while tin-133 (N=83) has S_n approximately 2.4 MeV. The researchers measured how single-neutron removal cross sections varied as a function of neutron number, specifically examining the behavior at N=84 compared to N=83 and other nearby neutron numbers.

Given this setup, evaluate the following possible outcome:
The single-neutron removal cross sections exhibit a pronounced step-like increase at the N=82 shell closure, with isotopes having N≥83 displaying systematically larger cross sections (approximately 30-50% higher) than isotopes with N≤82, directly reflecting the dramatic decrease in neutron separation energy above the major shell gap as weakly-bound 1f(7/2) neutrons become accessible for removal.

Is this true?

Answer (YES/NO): NO